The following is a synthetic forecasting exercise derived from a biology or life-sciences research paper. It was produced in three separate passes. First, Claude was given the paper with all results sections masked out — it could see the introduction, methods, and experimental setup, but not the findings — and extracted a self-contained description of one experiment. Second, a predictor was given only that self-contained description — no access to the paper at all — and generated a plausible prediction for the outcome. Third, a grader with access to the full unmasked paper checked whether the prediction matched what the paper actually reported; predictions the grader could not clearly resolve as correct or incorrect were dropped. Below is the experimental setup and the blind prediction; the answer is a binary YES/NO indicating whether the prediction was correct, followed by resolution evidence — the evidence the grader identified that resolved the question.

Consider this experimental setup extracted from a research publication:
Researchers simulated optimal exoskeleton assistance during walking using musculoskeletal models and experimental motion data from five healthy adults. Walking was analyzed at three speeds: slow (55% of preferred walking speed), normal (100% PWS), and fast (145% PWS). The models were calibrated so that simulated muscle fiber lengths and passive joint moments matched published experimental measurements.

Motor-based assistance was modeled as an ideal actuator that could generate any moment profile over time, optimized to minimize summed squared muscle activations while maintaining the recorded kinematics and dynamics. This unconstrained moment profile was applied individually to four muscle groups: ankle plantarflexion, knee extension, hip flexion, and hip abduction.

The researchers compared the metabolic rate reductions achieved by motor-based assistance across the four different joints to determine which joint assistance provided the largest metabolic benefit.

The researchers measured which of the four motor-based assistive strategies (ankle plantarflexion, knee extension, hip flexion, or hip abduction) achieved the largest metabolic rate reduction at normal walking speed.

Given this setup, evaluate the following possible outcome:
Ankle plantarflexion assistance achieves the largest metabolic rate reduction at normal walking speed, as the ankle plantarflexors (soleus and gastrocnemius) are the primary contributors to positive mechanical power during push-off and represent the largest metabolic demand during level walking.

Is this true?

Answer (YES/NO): YES